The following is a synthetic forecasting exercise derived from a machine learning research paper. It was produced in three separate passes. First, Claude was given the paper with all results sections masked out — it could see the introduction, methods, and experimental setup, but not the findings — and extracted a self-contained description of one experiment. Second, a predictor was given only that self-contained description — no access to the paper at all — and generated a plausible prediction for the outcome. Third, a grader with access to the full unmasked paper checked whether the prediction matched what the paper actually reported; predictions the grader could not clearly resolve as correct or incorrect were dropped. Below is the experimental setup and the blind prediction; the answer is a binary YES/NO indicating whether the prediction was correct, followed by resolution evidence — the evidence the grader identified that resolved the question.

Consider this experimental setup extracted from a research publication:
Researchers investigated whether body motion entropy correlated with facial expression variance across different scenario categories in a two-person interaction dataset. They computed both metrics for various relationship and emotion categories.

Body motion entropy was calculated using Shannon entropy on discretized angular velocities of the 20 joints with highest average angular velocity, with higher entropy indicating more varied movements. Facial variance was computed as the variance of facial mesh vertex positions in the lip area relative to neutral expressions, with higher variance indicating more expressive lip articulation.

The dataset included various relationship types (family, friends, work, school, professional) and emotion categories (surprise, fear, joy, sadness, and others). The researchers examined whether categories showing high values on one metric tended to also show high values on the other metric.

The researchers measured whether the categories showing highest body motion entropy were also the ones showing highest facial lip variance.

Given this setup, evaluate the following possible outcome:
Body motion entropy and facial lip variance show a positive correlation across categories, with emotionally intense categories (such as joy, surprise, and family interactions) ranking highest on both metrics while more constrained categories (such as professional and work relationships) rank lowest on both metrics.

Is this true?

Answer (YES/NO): NO